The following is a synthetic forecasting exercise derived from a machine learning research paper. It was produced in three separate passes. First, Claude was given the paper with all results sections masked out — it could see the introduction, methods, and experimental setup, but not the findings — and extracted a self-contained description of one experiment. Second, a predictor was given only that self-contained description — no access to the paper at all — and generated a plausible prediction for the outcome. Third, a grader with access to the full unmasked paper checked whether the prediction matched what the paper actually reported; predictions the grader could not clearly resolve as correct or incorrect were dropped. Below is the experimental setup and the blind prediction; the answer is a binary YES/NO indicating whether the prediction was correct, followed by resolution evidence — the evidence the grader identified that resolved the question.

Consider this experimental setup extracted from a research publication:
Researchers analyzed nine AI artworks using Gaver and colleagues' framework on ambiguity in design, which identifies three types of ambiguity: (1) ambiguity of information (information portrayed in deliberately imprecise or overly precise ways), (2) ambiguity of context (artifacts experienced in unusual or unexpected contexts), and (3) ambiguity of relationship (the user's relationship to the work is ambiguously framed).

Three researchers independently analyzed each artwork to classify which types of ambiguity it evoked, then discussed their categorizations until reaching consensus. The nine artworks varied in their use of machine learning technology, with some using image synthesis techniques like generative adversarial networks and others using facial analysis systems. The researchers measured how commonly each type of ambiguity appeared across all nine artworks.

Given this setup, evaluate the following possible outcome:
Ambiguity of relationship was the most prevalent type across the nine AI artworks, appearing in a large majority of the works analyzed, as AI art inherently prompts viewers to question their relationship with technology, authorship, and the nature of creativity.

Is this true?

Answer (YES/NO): NO